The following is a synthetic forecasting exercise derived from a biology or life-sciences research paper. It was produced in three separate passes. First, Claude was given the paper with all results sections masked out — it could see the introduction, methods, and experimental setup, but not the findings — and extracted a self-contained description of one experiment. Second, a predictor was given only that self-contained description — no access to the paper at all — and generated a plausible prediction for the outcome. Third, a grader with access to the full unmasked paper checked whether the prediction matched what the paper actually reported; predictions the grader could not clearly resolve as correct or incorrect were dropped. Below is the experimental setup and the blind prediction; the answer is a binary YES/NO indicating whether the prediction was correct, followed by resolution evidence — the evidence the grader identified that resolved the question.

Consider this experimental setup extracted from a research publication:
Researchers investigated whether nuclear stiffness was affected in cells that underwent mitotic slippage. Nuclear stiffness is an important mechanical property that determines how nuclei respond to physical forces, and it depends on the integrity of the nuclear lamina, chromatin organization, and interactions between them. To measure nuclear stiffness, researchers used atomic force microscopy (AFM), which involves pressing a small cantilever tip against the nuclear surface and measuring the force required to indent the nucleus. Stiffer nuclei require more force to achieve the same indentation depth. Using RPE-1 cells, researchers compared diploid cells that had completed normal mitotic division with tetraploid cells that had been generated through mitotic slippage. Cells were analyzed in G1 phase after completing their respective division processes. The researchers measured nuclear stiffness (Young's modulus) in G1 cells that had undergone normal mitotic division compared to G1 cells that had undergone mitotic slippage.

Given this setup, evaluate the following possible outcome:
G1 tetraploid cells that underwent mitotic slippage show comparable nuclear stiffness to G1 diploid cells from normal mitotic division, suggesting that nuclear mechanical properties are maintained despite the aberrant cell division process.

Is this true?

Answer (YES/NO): NO